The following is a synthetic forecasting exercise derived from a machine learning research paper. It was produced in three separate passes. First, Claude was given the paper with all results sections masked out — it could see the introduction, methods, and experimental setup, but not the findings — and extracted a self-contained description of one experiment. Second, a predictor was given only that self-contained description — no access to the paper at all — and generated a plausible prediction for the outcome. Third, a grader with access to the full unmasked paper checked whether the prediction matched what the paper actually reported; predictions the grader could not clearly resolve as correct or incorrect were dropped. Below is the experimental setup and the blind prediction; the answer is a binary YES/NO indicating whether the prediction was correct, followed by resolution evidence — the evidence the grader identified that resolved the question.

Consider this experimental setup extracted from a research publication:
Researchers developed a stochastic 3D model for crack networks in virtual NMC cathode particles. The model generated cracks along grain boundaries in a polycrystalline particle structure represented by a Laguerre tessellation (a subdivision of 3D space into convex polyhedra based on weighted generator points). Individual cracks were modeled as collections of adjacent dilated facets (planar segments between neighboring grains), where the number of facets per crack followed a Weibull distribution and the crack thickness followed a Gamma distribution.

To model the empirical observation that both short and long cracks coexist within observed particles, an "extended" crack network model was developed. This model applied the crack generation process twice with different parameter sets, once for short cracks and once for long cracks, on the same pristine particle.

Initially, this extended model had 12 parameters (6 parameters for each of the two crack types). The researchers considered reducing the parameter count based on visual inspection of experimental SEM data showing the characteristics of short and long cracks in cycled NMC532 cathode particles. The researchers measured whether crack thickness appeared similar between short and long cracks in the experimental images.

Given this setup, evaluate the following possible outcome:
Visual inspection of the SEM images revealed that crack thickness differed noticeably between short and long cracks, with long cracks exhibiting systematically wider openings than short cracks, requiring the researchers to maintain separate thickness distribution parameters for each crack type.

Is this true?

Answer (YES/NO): NO